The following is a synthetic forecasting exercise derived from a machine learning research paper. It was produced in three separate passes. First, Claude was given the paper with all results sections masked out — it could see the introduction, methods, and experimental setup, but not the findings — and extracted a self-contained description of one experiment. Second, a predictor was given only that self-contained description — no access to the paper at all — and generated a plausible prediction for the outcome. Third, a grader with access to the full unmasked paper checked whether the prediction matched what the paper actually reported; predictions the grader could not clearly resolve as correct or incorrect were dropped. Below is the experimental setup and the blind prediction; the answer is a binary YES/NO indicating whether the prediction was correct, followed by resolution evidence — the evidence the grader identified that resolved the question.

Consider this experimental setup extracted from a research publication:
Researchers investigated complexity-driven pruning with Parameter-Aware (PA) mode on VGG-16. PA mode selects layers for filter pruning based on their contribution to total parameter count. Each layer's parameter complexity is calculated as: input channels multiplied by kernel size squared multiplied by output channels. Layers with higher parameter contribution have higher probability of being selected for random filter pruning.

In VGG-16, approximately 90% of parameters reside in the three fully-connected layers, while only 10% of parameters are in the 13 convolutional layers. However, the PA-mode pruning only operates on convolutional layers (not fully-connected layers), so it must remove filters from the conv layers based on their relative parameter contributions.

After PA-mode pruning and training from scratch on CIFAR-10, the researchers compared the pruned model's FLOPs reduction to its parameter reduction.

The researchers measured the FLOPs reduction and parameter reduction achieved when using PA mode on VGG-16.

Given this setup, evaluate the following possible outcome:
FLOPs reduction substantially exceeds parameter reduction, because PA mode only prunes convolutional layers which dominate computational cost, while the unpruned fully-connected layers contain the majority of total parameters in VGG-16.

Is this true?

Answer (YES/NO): NO